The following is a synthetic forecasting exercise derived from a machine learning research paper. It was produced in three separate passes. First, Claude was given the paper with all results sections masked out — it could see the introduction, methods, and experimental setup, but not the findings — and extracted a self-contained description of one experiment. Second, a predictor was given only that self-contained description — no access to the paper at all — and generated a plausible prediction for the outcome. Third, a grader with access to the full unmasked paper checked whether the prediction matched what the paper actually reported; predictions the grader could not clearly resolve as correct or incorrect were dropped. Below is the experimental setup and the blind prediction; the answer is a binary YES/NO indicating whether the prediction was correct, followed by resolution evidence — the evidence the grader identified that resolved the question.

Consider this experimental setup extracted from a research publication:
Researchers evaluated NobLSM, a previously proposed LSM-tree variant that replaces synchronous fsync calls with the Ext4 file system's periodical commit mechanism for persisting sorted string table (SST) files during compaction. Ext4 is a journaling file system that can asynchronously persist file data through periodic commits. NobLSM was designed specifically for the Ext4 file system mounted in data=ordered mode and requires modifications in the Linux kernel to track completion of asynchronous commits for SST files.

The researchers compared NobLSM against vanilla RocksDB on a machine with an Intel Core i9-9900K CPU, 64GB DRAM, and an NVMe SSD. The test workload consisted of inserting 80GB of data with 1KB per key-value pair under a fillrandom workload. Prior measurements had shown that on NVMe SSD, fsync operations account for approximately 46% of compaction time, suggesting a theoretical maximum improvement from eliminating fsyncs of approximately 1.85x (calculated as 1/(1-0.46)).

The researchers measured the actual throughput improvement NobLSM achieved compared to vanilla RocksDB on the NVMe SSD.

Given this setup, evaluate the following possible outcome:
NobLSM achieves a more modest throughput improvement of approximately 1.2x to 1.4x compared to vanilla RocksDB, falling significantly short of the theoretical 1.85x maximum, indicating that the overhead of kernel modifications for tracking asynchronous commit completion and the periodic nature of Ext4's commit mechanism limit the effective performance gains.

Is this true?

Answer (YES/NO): NO